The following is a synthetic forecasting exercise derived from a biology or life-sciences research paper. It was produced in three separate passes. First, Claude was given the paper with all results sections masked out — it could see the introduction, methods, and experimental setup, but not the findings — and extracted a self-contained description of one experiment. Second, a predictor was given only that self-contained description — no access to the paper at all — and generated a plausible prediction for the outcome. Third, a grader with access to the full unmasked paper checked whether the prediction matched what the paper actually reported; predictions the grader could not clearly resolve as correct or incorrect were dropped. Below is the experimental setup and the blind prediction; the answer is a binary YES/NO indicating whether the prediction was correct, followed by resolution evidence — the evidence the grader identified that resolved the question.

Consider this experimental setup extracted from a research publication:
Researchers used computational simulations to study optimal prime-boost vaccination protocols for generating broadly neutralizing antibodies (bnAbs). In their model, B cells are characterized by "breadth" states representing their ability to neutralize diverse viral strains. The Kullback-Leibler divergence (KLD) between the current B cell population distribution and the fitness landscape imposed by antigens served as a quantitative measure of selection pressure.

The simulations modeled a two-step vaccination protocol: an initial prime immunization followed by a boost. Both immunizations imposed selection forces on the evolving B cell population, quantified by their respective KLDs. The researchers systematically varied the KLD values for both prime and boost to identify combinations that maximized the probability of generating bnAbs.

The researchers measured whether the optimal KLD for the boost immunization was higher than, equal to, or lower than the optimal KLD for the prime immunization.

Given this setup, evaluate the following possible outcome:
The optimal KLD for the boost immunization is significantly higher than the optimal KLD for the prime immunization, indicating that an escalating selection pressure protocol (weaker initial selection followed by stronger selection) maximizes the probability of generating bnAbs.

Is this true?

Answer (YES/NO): YES